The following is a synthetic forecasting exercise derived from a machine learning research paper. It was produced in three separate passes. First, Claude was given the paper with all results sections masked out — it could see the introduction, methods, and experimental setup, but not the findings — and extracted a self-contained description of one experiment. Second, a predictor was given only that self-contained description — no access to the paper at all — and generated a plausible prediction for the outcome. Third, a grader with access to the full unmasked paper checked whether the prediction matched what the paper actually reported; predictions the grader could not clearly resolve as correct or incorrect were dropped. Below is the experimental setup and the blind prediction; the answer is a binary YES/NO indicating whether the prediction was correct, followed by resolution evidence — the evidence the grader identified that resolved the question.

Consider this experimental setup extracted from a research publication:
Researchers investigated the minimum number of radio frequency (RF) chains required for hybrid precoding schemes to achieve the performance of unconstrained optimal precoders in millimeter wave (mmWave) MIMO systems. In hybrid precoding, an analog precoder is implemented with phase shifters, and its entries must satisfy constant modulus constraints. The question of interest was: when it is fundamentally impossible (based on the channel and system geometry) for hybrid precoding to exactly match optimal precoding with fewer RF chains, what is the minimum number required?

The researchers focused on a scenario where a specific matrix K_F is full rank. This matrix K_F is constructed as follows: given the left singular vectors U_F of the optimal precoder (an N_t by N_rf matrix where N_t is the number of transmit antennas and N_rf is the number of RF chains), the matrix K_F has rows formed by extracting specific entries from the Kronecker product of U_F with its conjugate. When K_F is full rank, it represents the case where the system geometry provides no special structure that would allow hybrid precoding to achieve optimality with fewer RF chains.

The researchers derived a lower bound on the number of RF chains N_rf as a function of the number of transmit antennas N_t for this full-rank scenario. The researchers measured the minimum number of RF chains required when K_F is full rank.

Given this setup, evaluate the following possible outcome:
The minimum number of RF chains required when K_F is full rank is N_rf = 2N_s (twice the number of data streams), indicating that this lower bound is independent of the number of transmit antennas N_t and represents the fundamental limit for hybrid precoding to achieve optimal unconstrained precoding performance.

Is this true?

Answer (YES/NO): NO